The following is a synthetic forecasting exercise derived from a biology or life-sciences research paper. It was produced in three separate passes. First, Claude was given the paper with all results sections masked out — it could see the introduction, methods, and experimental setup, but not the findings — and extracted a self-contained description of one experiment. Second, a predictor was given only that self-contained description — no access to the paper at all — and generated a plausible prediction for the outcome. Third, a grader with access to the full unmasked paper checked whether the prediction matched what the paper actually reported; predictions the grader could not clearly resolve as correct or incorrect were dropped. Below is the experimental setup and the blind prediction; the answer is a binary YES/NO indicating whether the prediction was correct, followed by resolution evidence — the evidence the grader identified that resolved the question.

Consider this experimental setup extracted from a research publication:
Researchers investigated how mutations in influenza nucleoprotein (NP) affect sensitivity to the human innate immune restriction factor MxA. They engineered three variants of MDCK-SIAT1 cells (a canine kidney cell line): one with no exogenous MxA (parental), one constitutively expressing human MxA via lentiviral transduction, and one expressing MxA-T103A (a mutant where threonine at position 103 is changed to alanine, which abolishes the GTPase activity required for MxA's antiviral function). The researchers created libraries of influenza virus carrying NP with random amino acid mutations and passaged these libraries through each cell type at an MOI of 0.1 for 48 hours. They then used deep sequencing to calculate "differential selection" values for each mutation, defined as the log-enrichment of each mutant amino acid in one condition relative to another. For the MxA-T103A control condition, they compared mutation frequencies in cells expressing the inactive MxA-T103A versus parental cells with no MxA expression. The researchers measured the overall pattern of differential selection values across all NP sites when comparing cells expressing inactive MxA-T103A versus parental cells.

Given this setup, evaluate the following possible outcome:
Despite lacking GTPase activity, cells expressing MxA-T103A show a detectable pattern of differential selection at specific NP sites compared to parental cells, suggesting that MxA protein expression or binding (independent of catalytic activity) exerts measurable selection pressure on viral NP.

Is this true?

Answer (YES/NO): NO